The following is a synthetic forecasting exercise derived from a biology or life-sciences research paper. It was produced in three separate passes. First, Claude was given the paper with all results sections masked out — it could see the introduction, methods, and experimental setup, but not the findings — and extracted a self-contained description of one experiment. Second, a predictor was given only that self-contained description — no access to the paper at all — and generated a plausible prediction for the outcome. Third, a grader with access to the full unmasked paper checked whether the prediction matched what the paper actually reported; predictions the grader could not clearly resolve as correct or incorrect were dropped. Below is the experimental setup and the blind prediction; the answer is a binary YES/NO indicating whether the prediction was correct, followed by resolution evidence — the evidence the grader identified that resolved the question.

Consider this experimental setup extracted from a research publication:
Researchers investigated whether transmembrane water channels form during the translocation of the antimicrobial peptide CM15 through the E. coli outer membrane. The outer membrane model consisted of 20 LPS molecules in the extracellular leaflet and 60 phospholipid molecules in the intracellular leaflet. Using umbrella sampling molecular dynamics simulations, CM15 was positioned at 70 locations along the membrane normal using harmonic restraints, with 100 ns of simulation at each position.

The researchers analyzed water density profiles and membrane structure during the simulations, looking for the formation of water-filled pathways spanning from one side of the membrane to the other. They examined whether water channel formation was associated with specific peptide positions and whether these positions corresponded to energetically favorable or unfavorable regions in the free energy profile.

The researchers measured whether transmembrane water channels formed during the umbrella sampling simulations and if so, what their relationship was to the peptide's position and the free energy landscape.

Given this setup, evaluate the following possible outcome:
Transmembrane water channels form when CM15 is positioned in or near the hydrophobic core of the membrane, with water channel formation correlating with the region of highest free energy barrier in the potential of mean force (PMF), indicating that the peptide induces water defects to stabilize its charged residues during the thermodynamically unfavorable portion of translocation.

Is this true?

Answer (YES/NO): NO